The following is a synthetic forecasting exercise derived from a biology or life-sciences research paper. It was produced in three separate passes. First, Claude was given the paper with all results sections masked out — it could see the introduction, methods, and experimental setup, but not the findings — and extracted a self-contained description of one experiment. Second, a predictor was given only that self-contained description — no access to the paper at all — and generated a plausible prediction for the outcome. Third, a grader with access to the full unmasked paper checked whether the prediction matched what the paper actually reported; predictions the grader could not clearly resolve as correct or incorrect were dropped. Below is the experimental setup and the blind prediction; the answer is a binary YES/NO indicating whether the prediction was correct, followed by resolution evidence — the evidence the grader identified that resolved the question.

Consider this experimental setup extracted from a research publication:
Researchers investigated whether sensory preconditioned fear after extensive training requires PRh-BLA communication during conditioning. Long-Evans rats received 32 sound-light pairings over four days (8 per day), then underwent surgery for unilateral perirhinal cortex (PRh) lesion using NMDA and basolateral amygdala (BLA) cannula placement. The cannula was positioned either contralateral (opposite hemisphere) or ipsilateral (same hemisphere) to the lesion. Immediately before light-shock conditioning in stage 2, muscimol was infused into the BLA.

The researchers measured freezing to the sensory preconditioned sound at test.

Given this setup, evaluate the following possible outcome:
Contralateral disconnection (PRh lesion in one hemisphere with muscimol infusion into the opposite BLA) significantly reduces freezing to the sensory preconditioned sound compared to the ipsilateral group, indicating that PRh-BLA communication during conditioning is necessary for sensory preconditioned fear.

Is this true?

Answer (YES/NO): NO